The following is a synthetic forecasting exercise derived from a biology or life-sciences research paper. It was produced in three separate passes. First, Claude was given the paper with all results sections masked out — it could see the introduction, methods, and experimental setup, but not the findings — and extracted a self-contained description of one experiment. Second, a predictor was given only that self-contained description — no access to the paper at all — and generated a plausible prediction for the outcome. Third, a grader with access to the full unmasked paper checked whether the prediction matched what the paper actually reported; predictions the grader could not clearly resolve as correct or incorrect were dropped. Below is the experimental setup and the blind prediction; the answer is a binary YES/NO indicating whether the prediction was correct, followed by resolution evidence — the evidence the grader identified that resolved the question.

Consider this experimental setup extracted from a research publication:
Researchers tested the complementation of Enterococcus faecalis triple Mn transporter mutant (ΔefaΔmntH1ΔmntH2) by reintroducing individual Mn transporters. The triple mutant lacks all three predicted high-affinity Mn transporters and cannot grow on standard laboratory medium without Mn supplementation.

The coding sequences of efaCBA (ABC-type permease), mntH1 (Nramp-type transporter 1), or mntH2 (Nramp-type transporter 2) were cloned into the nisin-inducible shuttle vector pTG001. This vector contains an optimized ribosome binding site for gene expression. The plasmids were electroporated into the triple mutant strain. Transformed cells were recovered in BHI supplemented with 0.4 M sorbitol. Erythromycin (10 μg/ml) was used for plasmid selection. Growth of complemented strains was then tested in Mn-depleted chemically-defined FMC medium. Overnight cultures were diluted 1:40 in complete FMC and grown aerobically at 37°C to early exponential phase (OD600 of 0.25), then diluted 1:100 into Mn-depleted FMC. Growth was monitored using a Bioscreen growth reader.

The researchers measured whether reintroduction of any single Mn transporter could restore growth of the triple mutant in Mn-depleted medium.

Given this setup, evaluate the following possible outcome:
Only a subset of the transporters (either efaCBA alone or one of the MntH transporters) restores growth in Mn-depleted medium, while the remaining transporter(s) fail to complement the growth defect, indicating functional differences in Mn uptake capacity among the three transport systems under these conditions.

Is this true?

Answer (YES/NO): NO